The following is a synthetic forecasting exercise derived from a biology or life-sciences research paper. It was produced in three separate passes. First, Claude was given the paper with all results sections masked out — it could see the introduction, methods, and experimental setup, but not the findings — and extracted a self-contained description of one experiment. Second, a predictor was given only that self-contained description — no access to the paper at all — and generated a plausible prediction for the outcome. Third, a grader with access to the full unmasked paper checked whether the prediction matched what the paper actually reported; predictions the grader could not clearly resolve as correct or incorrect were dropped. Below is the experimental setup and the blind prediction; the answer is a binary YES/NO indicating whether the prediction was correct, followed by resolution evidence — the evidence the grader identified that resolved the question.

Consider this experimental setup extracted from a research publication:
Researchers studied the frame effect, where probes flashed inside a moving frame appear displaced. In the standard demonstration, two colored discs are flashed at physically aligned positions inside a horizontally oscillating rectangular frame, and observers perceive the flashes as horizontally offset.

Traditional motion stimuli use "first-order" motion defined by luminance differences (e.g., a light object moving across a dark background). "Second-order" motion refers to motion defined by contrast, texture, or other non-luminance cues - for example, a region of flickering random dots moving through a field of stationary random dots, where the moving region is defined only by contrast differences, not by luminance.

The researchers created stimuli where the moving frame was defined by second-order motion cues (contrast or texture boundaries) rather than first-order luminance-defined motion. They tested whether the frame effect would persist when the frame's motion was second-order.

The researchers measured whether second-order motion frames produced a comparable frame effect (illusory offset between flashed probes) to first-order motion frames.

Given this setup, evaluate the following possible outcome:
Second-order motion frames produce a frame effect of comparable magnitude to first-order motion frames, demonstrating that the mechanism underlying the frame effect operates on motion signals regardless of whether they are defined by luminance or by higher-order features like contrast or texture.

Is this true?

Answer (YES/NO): YES